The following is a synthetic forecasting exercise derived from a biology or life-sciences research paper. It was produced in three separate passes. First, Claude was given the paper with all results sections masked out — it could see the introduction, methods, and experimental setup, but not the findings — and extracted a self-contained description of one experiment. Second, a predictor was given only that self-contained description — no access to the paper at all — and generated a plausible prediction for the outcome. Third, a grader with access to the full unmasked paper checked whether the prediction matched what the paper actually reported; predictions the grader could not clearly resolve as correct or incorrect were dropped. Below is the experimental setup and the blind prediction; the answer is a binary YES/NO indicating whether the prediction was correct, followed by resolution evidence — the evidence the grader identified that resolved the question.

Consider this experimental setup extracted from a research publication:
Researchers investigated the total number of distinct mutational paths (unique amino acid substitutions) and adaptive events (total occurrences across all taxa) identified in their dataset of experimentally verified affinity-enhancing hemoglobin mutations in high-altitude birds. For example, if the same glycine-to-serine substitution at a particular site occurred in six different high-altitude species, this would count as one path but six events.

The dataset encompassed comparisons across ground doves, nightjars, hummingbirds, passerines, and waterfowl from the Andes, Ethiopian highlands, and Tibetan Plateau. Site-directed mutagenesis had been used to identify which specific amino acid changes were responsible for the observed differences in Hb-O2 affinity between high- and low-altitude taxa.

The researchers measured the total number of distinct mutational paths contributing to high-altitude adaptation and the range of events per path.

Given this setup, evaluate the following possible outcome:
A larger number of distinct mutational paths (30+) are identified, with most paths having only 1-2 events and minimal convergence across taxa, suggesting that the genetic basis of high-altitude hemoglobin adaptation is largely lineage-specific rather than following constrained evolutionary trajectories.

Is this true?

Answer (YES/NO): NO